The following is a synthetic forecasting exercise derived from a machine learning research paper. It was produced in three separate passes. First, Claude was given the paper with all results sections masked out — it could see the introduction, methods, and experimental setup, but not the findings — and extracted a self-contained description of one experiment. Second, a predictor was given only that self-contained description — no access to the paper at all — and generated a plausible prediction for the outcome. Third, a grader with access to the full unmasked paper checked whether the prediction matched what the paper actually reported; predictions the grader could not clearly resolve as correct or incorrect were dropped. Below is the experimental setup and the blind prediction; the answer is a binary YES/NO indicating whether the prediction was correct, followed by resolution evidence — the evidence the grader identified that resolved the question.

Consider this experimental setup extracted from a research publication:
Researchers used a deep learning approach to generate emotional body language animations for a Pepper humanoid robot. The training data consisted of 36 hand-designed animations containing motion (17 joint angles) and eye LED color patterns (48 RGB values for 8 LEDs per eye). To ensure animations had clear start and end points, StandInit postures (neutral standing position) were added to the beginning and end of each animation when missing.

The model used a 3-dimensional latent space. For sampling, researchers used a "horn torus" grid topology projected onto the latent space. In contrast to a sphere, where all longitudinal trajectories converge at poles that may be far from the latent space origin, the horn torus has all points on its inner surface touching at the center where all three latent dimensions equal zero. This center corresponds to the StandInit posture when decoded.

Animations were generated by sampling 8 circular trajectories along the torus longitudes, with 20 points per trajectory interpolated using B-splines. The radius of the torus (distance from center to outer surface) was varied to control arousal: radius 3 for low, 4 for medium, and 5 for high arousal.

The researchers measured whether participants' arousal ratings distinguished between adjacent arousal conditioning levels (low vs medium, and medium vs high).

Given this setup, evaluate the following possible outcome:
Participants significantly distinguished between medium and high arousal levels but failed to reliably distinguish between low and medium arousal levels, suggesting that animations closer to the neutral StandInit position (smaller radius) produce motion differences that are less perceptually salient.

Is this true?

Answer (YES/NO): YES